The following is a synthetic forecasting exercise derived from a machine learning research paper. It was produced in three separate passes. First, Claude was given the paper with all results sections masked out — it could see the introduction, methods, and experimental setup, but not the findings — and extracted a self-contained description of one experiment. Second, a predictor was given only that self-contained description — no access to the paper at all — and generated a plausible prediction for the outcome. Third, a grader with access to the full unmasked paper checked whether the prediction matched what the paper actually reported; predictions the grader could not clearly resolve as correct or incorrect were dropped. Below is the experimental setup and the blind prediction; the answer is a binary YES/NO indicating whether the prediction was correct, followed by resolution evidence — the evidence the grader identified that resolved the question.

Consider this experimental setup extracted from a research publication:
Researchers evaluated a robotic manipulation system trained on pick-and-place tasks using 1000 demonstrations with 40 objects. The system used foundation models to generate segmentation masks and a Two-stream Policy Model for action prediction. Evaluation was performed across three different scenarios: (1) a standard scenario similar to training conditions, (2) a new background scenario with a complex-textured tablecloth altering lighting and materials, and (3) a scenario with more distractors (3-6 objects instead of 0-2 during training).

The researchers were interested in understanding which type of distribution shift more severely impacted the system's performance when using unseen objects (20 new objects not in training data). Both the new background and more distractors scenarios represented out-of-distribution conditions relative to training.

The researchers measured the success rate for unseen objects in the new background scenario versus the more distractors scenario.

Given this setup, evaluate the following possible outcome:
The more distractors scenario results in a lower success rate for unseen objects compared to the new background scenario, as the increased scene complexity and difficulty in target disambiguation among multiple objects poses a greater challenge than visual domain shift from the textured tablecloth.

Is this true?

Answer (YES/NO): NO